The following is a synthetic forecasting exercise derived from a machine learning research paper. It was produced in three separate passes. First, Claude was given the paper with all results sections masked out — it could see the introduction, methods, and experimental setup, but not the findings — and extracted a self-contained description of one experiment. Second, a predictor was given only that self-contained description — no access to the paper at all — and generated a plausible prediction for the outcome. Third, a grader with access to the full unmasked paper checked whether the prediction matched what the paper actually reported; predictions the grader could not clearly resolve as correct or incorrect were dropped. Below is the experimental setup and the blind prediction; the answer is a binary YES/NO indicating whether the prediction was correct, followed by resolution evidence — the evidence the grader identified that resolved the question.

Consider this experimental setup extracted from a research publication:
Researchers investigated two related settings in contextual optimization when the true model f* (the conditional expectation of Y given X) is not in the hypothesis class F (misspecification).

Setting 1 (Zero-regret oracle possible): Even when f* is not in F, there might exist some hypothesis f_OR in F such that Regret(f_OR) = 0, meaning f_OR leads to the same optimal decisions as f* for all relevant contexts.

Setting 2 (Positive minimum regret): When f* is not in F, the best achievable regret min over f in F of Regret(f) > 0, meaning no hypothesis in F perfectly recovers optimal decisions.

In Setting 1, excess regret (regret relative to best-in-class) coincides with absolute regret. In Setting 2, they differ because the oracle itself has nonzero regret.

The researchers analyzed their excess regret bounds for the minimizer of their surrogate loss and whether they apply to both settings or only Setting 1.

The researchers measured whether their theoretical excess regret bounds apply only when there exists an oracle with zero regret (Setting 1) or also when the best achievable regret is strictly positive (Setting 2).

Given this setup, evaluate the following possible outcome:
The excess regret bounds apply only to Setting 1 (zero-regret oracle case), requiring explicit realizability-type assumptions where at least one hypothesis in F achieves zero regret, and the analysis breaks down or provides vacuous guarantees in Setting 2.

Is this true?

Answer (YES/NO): NO